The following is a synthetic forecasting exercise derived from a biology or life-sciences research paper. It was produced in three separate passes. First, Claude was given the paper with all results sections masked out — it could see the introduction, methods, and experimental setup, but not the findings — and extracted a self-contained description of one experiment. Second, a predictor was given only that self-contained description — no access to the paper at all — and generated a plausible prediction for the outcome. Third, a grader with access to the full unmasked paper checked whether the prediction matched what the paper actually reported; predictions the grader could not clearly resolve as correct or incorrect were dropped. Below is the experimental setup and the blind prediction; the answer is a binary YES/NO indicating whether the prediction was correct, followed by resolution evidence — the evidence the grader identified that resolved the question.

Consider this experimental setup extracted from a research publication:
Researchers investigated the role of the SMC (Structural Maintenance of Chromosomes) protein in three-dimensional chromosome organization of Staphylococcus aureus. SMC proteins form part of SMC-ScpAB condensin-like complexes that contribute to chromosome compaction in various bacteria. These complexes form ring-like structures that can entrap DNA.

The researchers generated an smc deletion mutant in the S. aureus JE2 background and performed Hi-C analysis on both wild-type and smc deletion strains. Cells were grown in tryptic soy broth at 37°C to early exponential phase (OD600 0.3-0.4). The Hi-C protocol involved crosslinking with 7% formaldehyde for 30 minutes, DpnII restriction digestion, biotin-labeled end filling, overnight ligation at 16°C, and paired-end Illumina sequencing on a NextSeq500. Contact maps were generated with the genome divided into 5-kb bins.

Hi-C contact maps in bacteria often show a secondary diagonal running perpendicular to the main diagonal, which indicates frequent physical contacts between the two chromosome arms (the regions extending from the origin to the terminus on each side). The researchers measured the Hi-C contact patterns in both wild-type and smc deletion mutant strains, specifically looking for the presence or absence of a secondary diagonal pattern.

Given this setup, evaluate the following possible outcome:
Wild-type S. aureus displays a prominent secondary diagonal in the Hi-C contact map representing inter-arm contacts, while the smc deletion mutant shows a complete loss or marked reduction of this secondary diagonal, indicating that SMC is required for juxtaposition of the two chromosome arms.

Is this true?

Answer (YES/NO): YES